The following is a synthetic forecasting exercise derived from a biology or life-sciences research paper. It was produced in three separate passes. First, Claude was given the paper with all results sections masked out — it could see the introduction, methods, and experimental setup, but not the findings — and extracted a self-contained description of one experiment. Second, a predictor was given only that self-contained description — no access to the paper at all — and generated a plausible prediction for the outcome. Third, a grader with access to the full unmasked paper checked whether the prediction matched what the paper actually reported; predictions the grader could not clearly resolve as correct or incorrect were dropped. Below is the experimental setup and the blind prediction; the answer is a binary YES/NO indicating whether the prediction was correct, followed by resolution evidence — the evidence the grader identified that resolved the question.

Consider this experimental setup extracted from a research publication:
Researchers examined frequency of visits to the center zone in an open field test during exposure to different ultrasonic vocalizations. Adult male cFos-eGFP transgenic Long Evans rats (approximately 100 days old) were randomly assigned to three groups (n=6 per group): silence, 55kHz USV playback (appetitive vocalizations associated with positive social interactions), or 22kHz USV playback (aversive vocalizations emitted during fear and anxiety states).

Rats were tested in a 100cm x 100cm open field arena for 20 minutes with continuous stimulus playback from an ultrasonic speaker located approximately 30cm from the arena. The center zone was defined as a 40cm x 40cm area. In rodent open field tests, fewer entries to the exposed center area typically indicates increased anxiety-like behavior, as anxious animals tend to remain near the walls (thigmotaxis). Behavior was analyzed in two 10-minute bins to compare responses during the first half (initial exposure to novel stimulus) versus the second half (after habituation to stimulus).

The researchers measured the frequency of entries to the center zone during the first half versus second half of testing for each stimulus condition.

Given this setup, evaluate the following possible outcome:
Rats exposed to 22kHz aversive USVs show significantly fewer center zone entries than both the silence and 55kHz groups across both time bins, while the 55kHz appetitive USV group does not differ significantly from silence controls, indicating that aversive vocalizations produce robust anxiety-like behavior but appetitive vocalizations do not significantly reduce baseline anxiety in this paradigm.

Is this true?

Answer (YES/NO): NO